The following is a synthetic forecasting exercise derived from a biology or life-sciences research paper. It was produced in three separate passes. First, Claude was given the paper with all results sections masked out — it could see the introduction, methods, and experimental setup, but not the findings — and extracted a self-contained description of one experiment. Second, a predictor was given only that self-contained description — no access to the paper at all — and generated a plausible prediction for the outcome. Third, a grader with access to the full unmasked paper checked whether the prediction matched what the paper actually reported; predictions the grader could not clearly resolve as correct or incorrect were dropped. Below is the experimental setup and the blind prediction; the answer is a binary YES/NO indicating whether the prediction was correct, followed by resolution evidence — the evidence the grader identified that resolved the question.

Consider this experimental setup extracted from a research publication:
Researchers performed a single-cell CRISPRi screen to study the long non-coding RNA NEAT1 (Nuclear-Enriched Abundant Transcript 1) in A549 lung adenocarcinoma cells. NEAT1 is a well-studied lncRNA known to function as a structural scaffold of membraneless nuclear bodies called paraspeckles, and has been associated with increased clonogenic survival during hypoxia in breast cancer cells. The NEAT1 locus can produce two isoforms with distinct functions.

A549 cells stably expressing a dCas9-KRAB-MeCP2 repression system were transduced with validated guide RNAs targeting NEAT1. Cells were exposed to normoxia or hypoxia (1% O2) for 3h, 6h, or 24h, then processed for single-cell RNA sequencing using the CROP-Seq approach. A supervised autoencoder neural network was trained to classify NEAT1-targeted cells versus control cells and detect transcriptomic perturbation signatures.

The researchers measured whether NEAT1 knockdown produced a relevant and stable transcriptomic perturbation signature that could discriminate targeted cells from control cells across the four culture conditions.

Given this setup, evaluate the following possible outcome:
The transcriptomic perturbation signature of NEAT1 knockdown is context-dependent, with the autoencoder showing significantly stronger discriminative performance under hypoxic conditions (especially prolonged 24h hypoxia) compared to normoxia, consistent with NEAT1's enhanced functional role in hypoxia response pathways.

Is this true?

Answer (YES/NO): NO